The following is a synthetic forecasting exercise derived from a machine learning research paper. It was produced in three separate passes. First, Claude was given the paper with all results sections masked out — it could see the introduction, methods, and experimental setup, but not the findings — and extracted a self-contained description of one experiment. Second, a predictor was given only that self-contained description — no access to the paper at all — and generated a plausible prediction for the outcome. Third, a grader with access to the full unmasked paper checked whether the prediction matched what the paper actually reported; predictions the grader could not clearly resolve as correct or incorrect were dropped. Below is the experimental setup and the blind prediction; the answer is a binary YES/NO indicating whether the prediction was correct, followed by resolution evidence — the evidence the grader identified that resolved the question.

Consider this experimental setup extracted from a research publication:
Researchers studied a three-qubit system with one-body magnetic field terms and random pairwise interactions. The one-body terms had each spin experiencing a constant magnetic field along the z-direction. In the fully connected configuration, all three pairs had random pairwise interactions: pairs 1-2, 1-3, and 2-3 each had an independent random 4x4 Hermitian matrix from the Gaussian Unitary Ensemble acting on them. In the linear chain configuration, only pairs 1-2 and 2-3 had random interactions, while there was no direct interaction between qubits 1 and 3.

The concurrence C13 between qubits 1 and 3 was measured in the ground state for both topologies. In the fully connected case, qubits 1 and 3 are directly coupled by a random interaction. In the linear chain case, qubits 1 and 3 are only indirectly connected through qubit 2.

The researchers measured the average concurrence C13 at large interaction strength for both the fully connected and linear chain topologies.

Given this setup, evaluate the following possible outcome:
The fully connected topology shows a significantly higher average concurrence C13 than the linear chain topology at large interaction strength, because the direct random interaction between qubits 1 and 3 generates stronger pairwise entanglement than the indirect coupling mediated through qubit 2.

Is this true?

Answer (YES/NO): YES